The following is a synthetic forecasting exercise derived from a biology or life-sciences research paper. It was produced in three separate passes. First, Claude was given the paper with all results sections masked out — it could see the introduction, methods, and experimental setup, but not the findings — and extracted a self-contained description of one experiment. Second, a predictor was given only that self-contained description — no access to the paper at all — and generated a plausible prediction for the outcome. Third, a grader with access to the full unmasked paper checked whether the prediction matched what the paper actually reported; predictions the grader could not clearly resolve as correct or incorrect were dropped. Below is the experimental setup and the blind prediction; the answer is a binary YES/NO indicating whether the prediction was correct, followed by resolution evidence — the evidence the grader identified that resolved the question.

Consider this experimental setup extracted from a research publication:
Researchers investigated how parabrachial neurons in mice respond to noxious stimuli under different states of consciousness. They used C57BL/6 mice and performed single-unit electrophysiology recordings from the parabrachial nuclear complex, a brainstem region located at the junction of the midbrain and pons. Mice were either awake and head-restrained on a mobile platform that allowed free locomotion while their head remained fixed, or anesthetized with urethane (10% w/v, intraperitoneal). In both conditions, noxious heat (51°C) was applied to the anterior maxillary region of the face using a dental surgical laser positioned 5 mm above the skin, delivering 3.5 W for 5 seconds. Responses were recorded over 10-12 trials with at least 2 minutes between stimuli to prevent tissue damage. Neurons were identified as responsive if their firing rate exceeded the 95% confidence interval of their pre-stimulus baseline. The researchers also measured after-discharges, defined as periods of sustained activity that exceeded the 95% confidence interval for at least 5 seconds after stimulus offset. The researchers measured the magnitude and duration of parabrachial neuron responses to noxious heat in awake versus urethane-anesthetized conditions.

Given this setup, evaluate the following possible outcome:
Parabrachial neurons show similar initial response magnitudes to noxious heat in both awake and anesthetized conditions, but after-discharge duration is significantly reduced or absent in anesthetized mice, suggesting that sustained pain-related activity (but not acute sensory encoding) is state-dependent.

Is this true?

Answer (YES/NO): NO